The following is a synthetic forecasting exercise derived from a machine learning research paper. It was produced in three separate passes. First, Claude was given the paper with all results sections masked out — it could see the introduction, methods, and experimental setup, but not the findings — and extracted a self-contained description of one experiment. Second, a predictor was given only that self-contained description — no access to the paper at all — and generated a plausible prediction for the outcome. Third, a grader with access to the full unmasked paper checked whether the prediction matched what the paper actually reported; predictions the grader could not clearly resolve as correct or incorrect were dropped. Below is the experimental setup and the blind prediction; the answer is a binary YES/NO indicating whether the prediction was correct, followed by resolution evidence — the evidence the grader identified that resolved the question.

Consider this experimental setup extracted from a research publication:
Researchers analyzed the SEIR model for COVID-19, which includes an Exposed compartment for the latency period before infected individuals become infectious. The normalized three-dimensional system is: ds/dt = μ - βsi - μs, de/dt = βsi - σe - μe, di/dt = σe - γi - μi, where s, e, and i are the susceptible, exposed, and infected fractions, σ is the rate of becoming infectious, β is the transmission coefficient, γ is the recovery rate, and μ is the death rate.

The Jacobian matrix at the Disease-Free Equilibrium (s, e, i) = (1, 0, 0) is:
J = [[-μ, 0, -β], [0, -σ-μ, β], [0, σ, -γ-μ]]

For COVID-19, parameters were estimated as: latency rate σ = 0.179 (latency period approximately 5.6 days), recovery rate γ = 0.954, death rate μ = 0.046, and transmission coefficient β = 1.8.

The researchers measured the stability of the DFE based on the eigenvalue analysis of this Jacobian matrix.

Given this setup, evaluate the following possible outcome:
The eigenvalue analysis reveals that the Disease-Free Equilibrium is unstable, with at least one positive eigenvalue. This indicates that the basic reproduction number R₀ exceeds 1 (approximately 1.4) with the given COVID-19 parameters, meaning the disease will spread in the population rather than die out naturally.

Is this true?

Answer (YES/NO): YES